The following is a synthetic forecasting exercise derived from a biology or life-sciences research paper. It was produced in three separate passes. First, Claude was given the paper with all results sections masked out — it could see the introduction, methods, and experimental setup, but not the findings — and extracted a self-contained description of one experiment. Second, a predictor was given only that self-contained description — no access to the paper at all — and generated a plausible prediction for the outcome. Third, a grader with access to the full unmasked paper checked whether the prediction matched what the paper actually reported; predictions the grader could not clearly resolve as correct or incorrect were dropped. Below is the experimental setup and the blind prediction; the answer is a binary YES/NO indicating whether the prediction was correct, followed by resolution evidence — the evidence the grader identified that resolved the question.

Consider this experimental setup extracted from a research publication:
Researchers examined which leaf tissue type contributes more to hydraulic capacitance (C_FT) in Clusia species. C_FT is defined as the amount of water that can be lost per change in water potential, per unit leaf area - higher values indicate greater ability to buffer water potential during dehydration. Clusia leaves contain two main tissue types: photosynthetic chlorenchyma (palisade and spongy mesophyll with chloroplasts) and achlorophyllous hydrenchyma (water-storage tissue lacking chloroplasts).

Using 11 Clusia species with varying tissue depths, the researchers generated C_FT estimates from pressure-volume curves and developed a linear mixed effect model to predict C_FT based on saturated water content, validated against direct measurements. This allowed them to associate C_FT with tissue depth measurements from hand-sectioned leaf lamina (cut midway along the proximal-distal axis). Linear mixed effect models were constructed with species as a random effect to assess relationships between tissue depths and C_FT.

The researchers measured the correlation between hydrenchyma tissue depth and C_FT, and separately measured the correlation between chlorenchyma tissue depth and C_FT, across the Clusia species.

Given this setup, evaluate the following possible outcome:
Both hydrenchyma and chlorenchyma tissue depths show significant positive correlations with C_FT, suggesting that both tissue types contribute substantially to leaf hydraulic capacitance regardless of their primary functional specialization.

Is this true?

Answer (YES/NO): NO